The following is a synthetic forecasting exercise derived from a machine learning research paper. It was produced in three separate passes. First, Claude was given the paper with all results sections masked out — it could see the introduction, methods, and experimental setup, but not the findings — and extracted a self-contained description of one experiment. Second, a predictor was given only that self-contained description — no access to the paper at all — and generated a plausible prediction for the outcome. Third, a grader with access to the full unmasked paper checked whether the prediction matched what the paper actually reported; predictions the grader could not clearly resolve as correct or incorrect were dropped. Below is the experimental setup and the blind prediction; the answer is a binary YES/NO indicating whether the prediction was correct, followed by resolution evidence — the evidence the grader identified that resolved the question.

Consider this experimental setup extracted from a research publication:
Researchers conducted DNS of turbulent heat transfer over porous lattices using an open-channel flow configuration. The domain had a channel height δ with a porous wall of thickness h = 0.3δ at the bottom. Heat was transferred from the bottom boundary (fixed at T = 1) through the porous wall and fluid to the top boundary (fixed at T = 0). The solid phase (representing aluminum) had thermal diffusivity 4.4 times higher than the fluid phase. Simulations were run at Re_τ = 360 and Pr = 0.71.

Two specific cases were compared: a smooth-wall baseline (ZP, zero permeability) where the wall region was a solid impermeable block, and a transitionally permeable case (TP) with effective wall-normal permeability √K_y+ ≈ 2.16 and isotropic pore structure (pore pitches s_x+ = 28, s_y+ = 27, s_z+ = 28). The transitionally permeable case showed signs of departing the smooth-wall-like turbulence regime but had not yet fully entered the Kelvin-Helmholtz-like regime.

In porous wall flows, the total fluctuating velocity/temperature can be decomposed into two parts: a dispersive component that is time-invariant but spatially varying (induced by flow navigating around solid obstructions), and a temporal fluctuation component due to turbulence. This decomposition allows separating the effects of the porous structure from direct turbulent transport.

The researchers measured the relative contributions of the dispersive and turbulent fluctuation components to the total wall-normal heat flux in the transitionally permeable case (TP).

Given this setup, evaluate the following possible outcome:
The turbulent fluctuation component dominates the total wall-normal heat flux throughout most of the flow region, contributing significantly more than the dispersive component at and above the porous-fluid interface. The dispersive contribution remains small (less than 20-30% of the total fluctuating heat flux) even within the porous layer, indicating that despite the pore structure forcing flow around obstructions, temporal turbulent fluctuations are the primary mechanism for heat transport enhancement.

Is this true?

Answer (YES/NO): YES